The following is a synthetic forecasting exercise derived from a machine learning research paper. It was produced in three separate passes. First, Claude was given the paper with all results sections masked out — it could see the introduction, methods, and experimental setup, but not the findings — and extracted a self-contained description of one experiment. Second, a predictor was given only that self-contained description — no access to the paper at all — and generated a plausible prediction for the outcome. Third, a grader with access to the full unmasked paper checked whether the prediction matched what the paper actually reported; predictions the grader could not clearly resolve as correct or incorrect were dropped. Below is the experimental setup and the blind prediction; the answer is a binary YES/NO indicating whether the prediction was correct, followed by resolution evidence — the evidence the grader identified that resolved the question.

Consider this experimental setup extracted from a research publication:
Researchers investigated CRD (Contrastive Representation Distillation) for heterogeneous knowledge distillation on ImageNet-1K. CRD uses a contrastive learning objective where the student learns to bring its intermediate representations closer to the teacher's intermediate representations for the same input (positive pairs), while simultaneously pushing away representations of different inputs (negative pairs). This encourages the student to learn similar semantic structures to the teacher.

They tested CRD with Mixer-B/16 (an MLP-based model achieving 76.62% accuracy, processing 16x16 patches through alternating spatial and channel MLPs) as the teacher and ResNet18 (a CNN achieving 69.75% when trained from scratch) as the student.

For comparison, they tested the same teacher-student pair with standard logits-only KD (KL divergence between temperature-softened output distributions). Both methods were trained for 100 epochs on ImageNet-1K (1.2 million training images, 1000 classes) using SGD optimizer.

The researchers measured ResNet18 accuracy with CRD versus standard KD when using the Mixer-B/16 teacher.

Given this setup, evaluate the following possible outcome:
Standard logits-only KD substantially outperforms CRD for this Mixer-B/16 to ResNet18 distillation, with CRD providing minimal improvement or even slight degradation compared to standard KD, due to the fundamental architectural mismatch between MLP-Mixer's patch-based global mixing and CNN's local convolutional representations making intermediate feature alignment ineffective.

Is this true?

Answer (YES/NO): YES